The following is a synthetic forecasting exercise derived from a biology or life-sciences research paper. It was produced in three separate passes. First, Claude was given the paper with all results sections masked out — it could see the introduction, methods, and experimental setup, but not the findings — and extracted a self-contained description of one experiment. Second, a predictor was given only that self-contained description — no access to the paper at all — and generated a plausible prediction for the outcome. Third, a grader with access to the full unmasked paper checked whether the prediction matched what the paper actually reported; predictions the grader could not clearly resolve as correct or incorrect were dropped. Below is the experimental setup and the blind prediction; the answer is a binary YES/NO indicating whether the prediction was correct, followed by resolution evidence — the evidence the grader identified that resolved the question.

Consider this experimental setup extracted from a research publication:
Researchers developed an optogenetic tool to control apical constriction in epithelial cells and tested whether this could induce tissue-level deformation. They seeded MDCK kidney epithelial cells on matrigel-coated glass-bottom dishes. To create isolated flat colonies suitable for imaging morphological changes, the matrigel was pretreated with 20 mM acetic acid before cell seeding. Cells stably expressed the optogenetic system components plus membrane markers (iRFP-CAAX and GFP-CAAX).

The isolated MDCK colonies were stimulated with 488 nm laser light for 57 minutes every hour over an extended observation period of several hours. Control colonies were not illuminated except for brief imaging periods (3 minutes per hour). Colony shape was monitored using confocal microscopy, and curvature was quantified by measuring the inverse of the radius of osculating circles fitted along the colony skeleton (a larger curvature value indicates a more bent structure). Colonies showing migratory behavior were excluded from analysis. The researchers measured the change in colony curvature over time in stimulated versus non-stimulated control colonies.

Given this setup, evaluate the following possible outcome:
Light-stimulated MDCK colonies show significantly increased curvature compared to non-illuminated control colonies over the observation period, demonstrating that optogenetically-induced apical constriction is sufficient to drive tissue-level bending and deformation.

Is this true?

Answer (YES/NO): YES